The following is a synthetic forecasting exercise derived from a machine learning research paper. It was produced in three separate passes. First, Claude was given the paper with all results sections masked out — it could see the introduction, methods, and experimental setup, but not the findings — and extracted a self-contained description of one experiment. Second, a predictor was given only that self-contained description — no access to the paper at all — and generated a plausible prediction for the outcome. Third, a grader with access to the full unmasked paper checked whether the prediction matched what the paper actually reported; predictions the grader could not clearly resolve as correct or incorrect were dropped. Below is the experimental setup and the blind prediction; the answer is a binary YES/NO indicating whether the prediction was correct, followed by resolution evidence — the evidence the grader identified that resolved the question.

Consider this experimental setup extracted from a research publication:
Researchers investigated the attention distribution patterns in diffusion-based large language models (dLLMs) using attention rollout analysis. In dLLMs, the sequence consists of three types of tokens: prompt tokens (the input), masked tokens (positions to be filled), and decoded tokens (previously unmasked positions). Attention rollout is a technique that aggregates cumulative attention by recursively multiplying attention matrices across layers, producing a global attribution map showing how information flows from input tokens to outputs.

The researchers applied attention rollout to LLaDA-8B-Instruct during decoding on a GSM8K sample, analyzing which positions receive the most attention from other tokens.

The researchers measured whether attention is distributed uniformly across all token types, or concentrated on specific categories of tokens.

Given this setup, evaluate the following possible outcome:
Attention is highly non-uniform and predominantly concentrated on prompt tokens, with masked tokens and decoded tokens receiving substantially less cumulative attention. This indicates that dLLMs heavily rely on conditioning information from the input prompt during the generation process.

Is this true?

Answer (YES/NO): NO